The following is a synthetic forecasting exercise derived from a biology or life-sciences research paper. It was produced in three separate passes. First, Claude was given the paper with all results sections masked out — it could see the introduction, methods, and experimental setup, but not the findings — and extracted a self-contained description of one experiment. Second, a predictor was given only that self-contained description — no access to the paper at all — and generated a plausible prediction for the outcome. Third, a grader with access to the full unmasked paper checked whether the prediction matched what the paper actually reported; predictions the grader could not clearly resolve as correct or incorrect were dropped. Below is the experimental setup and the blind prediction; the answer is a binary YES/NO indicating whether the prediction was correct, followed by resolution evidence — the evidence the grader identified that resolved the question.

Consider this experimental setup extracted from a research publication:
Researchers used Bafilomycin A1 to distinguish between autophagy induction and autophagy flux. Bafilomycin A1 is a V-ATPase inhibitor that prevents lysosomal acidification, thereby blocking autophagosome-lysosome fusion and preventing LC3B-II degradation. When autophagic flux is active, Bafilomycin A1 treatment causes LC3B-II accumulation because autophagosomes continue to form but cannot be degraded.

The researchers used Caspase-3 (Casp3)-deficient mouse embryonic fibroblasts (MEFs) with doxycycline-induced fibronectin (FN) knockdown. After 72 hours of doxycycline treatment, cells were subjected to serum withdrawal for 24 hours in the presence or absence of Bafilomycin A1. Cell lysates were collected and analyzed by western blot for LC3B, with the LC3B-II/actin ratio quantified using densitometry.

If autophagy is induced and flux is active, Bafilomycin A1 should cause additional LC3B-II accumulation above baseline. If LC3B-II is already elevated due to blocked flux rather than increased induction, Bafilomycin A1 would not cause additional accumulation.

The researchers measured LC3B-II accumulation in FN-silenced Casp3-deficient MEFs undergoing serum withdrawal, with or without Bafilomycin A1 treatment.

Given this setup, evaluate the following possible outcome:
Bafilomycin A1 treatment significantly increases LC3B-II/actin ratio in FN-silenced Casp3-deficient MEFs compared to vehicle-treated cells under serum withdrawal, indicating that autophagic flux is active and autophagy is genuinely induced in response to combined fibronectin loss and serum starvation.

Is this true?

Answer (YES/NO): YES